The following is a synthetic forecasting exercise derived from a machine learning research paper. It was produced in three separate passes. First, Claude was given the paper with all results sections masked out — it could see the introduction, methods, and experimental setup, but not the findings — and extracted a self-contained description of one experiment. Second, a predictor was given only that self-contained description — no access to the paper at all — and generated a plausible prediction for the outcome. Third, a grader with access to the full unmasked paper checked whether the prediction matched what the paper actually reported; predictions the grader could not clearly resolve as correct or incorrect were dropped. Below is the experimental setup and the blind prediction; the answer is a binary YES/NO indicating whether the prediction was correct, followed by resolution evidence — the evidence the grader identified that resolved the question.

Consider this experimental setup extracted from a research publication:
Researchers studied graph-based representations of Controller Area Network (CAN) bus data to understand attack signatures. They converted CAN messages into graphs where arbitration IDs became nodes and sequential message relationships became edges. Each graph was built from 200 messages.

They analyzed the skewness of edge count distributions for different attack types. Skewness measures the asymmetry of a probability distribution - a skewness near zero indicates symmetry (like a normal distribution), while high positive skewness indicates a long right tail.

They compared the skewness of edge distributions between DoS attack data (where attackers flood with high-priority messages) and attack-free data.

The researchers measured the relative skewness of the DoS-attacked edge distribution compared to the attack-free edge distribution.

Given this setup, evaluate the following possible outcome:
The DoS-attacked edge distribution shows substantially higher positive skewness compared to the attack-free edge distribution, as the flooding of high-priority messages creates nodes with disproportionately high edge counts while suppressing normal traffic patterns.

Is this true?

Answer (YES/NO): YES